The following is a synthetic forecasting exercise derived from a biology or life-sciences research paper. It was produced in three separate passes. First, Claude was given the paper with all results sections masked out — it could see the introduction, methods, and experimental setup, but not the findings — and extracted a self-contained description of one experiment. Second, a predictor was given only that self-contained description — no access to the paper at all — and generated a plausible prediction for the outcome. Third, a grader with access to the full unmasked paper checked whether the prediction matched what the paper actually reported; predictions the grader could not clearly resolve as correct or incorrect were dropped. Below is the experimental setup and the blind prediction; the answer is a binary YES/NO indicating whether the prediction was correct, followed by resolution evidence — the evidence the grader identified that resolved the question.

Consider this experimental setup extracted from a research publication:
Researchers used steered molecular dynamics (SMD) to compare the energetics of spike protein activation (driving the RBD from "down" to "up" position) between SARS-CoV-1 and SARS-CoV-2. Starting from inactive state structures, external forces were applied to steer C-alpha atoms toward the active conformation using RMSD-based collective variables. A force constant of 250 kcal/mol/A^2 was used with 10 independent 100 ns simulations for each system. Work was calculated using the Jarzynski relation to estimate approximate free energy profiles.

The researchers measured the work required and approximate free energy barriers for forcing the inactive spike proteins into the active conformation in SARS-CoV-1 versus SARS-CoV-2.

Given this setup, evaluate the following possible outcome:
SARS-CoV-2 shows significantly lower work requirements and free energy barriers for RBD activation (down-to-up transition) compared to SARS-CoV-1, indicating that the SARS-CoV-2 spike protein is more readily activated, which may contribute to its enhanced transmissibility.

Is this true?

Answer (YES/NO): NO